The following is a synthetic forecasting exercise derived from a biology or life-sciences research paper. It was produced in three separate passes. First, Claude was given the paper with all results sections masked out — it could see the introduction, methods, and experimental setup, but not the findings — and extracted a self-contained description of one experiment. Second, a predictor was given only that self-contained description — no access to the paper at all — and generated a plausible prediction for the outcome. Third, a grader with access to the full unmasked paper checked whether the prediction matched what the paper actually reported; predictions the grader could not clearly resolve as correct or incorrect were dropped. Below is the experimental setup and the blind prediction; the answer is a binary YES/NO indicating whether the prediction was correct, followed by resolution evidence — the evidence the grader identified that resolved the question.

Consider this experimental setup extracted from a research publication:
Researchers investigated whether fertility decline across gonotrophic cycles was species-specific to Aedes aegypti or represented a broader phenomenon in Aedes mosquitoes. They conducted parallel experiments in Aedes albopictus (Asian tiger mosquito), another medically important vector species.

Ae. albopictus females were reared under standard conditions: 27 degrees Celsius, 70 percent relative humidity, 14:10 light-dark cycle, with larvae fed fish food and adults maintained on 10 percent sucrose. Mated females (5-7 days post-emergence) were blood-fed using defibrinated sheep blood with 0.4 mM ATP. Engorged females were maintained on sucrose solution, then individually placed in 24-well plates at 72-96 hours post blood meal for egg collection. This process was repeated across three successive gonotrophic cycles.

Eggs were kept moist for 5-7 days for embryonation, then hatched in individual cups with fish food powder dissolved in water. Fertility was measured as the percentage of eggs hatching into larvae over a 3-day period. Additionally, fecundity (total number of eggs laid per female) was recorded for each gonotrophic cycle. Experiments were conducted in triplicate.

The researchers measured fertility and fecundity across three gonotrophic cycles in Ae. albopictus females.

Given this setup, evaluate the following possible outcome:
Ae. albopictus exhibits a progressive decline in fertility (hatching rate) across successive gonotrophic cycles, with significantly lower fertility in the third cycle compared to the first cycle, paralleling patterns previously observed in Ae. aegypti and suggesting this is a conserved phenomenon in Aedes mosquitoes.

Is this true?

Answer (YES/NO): YES